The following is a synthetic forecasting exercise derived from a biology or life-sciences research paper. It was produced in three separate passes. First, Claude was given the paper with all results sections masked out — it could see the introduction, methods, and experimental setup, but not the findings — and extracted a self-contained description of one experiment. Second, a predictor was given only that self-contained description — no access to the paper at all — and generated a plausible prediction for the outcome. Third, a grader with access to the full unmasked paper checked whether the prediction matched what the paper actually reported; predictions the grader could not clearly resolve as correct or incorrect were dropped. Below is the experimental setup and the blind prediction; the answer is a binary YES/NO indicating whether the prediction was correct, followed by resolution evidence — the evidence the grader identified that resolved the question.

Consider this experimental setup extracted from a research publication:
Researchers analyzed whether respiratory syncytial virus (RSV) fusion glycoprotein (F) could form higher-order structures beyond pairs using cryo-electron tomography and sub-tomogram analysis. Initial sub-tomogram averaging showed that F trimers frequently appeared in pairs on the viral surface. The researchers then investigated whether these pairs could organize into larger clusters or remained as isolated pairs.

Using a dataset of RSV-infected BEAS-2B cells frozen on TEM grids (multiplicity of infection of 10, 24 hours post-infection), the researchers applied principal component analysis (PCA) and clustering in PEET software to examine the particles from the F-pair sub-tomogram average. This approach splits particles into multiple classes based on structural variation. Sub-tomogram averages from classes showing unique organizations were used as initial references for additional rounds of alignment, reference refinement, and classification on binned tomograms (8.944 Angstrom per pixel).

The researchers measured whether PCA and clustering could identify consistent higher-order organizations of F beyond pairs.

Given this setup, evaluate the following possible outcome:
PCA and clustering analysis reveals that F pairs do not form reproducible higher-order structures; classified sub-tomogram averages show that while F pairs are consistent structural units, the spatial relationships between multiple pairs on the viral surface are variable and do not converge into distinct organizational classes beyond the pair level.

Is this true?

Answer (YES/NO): NO